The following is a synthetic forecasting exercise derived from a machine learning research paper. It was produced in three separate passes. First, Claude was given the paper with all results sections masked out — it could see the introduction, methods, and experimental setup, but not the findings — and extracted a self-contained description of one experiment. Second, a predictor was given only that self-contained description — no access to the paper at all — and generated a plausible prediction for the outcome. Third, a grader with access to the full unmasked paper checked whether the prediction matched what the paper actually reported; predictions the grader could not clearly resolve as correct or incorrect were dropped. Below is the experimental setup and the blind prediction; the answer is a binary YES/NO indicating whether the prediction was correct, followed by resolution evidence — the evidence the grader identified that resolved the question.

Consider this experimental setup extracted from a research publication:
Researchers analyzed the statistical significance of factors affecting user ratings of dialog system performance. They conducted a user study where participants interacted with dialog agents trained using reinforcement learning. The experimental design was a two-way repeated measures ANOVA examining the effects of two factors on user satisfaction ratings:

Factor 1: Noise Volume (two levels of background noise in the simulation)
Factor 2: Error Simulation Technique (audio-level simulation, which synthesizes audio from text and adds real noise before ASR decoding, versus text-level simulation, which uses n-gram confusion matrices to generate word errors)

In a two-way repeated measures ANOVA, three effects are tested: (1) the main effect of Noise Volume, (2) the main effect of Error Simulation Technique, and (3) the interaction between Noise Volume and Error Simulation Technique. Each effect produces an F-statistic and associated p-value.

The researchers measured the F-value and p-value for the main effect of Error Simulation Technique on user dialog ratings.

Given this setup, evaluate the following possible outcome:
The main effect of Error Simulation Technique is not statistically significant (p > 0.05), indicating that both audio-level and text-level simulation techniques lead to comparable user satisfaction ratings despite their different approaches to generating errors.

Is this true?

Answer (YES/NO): YES